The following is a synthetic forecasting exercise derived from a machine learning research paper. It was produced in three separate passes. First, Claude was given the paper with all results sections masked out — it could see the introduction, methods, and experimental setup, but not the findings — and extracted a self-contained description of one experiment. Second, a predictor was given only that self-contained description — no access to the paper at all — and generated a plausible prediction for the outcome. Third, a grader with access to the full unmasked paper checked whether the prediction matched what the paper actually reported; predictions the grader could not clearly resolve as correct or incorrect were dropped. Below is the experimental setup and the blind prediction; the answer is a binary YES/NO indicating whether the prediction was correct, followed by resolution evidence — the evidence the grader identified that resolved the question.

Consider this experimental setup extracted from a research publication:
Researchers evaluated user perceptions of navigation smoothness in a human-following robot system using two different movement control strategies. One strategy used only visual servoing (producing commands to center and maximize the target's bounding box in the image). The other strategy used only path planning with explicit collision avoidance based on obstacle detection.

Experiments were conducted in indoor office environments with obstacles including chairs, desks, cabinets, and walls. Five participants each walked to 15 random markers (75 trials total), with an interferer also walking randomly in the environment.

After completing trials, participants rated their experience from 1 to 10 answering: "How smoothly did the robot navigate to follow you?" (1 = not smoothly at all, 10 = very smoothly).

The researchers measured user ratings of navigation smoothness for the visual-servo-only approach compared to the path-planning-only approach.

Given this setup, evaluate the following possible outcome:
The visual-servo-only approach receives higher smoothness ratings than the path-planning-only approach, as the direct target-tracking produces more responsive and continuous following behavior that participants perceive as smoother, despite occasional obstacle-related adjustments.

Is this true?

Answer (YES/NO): NO